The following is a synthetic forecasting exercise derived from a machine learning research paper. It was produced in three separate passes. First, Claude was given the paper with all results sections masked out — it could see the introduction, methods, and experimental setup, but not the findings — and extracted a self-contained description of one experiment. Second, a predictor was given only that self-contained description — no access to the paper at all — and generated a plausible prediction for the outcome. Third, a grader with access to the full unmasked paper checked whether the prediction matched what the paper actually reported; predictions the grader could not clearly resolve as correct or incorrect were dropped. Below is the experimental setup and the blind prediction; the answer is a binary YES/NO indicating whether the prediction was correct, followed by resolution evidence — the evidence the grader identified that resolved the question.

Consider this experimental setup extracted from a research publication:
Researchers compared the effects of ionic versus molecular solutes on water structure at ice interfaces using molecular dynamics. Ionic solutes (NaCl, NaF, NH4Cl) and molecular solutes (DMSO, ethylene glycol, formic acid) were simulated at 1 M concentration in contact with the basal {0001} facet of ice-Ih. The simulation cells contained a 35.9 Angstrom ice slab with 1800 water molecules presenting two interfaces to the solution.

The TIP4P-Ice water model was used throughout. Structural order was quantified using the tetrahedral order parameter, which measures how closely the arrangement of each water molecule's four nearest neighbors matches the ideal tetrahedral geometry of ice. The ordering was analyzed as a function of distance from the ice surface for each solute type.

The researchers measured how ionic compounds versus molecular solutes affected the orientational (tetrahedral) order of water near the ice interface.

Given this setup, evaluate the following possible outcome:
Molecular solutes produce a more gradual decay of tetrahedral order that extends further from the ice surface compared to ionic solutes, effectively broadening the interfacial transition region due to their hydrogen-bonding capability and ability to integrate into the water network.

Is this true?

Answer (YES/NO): NO